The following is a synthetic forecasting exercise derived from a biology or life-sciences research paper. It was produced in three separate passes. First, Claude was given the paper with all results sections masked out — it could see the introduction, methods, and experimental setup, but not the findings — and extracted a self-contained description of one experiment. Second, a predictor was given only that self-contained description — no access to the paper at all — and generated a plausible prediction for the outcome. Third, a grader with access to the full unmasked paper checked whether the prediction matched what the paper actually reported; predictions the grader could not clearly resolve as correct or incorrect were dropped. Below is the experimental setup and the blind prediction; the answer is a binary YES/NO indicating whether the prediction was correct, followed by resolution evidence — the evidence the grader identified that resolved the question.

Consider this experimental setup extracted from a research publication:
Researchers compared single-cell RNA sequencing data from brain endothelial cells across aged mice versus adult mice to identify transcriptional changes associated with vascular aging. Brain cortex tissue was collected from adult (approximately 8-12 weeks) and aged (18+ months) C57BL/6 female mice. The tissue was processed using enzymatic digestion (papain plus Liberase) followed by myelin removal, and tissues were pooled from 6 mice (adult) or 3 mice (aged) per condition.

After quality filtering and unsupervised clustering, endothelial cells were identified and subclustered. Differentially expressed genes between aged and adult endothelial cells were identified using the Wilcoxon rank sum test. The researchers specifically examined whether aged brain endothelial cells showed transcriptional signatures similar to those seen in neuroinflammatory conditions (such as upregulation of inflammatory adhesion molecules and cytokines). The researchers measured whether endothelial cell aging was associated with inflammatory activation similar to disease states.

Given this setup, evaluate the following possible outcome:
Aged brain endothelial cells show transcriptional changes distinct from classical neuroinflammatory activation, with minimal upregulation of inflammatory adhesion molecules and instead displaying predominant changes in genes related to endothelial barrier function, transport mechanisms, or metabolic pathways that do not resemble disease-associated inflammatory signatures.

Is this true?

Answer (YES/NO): NO